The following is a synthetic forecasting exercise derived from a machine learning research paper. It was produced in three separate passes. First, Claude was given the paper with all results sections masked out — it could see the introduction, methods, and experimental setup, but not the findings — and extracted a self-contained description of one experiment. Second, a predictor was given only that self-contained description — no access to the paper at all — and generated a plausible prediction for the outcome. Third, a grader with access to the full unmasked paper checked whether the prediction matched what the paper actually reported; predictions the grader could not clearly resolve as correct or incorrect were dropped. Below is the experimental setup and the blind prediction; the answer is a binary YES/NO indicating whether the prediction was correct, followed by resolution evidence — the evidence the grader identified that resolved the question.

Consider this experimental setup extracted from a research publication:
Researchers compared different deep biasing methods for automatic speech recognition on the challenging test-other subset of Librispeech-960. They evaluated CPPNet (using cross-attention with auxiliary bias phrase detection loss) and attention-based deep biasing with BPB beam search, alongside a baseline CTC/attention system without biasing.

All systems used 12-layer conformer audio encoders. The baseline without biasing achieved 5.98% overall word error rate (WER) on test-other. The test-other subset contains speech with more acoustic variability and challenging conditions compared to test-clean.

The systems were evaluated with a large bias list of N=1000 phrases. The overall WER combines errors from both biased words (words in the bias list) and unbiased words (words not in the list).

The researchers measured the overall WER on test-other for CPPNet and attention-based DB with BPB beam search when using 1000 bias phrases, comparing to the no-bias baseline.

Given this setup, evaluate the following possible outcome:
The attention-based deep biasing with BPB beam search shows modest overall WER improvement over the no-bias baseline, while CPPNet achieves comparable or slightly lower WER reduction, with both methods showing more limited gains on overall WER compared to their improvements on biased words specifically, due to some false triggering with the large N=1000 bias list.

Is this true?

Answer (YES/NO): NO